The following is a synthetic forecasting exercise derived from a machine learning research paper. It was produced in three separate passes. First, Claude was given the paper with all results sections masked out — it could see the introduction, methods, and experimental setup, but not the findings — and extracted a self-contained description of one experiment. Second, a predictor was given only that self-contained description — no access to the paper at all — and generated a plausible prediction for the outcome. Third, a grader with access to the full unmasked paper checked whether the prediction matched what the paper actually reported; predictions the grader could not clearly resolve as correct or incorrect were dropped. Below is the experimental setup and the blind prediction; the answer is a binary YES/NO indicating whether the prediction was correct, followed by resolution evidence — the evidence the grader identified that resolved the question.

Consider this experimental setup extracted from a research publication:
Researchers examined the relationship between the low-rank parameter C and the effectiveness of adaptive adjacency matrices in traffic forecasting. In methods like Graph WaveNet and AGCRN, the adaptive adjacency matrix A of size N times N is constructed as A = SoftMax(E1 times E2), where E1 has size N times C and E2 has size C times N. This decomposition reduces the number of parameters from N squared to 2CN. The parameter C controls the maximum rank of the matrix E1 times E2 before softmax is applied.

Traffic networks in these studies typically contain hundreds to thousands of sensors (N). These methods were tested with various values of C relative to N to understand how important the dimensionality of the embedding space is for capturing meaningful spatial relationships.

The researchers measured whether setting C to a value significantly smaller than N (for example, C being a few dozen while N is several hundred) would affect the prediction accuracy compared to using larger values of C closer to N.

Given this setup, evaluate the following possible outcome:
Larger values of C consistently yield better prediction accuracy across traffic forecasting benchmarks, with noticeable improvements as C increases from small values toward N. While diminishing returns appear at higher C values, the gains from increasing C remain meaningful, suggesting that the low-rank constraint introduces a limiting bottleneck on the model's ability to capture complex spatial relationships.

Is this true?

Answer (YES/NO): NO